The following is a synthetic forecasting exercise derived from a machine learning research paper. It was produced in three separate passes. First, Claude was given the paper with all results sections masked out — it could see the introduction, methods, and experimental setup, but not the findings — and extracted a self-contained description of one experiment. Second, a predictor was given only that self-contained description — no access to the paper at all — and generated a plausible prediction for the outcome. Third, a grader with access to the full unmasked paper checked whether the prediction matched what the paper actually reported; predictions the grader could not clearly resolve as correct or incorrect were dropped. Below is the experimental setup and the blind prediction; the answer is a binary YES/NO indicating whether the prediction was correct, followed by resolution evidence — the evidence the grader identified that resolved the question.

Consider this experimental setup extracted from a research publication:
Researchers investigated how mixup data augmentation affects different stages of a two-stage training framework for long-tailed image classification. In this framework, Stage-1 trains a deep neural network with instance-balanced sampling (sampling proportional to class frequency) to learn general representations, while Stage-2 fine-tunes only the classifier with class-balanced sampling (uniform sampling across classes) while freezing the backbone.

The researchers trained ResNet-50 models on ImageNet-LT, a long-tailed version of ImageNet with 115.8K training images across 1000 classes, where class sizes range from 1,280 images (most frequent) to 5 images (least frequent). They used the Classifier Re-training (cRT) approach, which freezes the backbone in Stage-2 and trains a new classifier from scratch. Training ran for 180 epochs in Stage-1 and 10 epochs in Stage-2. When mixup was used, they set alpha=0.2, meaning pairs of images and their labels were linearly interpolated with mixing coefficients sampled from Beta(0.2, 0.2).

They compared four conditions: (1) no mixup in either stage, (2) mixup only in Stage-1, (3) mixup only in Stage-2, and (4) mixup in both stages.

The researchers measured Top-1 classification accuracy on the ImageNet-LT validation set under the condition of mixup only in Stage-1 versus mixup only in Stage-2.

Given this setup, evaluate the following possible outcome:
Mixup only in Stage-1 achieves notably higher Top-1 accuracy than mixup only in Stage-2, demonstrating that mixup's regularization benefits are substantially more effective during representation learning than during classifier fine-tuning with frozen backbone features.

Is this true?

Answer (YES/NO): YES